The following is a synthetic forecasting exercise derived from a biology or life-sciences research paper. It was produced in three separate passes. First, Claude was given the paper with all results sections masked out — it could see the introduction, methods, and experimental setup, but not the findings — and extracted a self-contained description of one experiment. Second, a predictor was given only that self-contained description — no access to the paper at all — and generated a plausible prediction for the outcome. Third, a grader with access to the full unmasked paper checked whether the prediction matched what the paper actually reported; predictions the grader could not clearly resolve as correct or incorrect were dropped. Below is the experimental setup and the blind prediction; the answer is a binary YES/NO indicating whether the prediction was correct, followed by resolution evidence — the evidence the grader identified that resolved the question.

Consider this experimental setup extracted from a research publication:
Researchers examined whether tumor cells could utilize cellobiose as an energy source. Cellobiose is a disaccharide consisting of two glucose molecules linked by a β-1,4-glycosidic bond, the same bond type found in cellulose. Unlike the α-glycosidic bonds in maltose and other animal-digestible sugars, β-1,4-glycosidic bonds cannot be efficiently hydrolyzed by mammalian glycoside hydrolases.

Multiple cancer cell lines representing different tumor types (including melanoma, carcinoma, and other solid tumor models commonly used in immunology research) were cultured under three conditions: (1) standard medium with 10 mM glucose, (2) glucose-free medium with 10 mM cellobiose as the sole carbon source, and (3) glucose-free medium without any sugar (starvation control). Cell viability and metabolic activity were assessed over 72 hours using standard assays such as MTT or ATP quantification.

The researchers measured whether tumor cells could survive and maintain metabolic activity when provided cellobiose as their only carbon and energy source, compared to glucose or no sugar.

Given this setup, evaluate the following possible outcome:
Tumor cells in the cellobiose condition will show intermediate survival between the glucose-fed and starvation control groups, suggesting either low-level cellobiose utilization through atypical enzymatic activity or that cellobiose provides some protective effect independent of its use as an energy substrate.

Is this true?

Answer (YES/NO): NO